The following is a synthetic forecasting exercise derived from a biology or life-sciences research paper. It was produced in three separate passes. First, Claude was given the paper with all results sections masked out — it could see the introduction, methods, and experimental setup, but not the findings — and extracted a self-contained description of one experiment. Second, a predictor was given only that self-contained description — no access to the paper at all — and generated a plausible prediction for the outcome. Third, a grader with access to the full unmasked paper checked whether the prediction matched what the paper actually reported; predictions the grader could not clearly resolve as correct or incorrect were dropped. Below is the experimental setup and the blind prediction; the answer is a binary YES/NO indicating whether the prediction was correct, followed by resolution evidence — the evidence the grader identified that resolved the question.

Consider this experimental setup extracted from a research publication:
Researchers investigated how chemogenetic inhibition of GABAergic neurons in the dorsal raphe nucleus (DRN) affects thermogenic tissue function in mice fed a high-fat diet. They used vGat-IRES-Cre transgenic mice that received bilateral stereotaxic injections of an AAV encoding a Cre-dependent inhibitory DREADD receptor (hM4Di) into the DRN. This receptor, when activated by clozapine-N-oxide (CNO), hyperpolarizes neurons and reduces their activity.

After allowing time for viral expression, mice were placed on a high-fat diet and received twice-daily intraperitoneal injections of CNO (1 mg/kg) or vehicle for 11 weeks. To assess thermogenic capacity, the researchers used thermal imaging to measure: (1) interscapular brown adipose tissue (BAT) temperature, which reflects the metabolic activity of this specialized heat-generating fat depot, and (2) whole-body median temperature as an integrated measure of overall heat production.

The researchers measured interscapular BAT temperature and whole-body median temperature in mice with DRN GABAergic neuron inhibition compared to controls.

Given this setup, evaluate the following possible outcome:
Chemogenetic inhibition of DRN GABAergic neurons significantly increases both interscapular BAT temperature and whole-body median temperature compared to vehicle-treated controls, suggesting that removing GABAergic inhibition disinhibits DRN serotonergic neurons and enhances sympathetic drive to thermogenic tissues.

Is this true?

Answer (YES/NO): YES